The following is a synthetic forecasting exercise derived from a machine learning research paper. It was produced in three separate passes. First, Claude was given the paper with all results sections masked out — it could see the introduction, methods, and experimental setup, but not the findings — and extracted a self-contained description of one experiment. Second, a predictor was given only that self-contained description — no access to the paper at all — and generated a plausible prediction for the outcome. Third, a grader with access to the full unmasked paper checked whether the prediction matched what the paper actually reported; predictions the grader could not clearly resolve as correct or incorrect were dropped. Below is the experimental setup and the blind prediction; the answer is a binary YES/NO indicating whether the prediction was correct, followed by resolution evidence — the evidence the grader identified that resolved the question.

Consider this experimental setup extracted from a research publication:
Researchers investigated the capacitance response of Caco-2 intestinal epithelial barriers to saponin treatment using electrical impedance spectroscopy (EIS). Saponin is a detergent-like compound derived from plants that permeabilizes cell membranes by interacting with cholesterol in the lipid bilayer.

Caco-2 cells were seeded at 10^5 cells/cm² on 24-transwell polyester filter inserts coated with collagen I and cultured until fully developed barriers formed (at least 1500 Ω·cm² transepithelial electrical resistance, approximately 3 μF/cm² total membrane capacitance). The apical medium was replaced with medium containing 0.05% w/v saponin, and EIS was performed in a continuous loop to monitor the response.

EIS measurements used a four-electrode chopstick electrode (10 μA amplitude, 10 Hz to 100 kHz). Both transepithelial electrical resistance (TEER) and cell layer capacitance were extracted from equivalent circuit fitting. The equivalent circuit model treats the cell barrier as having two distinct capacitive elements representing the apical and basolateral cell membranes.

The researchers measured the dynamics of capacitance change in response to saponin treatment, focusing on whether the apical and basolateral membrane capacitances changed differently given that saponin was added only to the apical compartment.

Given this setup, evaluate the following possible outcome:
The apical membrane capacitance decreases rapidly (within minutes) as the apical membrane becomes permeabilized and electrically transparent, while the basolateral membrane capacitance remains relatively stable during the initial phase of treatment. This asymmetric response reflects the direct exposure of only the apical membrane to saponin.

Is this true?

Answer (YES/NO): NO